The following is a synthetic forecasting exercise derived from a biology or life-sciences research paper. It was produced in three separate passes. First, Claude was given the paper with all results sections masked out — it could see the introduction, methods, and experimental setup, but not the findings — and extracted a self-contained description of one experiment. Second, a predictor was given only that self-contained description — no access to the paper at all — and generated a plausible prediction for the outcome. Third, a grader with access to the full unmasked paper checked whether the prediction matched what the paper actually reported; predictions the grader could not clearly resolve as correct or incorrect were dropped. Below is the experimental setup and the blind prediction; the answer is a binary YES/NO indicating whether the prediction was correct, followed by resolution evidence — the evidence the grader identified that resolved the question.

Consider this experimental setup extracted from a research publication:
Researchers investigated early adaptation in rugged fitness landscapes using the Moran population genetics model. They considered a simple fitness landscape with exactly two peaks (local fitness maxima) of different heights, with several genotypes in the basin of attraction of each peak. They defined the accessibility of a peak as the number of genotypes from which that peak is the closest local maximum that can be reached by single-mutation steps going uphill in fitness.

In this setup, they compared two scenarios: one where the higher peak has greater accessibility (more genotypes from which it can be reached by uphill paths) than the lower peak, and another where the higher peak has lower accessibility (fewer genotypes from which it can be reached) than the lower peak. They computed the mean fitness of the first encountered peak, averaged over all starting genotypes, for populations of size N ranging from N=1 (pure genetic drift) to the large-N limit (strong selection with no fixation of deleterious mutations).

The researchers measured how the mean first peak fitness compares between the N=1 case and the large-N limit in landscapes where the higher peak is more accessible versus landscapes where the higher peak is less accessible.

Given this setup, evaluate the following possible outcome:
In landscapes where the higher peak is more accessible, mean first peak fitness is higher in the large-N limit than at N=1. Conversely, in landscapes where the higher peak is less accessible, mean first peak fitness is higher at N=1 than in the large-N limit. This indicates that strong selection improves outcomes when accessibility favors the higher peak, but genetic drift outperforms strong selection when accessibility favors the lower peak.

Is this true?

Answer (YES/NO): YES